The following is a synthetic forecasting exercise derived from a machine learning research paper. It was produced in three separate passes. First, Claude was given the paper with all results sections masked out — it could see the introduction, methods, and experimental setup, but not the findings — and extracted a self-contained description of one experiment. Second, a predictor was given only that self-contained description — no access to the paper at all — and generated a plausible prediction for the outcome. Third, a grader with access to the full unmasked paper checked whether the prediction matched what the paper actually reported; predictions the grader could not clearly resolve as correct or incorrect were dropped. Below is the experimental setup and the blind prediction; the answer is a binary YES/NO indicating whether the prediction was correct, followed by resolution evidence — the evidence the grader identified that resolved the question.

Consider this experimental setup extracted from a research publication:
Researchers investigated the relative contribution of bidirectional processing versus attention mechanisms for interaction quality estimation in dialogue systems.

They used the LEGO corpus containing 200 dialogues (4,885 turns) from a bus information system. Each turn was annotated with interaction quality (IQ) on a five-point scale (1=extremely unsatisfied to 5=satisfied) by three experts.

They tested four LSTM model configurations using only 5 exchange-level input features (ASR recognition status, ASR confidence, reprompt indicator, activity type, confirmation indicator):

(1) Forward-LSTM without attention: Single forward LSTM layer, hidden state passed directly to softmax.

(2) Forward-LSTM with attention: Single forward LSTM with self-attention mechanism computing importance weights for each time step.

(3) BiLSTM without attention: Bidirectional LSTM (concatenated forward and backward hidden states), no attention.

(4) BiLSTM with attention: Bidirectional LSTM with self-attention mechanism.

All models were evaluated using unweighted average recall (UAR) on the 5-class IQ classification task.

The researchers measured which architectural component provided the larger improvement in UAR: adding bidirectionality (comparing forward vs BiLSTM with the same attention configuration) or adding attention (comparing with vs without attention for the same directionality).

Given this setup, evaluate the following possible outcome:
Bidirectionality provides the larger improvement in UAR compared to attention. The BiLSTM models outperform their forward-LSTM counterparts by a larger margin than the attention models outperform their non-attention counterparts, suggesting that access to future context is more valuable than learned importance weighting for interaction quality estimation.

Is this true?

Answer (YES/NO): YES